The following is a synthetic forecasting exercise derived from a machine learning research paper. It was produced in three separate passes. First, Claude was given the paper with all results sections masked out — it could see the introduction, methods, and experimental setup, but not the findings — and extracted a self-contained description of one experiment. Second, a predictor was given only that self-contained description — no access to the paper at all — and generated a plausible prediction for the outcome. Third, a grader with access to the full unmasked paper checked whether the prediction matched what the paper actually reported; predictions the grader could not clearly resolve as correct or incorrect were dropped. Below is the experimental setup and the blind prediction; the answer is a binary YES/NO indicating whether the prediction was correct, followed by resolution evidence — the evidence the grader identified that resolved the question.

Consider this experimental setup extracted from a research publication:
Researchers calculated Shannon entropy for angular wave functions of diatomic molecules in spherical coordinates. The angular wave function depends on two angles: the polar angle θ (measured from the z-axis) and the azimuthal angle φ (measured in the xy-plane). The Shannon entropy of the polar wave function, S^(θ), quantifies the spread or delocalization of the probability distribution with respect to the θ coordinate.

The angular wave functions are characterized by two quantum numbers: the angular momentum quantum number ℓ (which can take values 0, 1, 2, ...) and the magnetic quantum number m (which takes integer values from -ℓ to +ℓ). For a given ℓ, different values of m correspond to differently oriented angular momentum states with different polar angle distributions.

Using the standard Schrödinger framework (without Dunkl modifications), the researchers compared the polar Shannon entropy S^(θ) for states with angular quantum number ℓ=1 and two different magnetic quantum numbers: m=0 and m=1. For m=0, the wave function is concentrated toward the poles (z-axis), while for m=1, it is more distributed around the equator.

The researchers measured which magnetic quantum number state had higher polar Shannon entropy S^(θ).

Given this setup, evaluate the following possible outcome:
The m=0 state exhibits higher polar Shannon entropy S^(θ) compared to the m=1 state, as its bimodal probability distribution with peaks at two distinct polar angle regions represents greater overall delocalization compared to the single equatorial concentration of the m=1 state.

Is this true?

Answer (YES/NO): NO